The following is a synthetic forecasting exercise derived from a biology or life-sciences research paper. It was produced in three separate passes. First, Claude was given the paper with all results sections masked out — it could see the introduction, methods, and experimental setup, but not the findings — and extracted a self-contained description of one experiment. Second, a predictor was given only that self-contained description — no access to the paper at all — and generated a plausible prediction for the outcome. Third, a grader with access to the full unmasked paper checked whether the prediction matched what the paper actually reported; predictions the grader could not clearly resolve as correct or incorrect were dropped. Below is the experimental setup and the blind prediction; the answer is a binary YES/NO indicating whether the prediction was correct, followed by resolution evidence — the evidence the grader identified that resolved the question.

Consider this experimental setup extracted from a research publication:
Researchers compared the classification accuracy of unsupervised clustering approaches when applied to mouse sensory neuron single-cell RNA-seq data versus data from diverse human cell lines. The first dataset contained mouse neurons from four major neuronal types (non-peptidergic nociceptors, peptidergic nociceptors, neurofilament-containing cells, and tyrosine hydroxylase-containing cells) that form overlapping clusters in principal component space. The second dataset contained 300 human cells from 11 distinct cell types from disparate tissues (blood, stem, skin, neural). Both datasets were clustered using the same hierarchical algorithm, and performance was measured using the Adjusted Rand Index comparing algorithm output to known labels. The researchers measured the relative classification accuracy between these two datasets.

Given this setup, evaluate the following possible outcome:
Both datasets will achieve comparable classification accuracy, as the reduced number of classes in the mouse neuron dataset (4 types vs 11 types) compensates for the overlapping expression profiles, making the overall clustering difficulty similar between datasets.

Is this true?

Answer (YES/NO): NO